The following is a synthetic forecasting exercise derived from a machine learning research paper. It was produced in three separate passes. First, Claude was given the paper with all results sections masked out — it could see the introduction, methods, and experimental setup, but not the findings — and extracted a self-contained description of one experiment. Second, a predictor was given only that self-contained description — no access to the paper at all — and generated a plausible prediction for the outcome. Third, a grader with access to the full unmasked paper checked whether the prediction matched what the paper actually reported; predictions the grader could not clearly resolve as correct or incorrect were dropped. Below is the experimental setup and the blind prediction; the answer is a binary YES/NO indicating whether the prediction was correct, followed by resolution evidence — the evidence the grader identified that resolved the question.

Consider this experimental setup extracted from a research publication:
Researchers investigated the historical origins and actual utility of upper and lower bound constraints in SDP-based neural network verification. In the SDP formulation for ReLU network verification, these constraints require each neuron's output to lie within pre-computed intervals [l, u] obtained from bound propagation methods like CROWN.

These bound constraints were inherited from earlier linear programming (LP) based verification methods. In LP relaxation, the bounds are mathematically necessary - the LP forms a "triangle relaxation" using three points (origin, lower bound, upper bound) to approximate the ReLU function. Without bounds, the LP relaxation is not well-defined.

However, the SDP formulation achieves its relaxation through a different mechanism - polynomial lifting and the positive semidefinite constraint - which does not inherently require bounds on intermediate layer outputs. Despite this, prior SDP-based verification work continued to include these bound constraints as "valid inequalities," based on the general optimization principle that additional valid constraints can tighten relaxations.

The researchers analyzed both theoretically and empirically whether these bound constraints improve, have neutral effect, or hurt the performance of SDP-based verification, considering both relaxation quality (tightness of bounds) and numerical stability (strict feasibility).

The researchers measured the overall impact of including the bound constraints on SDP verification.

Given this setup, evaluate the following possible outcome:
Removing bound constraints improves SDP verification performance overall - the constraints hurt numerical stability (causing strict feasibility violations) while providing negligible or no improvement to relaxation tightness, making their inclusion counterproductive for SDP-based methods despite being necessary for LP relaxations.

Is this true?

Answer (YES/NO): YES